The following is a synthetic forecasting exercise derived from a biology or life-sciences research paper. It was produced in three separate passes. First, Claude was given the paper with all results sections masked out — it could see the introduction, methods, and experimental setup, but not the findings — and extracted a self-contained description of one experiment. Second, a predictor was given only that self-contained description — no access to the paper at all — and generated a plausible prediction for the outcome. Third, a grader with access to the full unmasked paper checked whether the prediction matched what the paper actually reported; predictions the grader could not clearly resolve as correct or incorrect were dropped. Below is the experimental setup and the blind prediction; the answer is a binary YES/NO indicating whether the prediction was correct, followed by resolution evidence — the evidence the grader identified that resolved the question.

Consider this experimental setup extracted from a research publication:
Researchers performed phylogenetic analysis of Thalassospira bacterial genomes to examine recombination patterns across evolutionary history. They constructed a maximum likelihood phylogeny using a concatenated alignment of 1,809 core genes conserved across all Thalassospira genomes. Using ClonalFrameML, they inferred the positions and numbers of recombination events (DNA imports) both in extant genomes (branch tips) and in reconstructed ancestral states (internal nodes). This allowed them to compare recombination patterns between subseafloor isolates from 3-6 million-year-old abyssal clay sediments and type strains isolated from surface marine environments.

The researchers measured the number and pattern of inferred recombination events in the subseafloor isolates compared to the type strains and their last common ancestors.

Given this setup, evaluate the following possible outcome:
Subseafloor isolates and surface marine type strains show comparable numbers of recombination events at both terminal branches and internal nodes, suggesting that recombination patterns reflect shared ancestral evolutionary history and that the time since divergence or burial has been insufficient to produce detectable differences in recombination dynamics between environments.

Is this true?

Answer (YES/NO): NO